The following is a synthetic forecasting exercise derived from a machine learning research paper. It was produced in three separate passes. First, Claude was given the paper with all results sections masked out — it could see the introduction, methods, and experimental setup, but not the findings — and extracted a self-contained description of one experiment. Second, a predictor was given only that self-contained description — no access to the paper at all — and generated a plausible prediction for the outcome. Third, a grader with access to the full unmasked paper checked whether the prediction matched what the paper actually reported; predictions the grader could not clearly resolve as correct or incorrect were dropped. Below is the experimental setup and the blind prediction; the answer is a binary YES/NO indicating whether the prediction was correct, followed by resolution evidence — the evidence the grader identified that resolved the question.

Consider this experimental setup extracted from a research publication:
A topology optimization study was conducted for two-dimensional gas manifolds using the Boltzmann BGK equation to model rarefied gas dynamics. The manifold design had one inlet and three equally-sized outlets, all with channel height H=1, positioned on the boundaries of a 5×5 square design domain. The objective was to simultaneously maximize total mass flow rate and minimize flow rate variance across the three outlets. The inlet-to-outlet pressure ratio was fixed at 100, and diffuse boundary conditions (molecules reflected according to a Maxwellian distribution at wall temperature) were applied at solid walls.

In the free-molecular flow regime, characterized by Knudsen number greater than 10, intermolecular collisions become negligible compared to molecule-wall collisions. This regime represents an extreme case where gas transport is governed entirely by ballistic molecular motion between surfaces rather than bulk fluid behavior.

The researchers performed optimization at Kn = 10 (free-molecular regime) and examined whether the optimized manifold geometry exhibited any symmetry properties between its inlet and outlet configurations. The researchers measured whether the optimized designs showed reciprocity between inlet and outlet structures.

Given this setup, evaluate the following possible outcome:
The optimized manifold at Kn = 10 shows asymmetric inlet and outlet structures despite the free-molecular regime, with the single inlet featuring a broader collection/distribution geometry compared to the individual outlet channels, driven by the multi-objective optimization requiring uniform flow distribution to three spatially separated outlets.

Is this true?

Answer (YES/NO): NO